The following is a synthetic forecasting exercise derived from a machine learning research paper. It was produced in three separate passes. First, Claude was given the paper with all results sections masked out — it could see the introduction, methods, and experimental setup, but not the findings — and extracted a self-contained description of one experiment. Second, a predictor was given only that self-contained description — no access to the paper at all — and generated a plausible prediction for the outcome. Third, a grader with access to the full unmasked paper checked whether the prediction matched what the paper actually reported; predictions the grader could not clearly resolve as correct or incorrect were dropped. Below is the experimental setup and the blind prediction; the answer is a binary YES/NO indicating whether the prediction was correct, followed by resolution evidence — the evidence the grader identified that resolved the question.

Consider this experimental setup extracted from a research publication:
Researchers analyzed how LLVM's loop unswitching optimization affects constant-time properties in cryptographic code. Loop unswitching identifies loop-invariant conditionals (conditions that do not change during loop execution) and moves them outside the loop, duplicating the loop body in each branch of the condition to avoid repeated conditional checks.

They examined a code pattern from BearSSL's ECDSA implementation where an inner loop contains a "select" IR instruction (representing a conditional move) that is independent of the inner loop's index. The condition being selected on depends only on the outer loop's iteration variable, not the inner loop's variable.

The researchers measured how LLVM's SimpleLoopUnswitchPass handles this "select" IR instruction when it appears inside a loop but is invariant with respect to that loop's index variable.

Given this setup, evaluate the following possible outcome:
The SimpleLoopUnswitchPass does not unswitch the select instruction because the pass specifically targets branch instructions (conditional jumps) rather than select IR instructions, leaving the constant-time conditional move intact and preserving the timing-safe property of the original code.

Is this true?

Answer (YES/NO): NO